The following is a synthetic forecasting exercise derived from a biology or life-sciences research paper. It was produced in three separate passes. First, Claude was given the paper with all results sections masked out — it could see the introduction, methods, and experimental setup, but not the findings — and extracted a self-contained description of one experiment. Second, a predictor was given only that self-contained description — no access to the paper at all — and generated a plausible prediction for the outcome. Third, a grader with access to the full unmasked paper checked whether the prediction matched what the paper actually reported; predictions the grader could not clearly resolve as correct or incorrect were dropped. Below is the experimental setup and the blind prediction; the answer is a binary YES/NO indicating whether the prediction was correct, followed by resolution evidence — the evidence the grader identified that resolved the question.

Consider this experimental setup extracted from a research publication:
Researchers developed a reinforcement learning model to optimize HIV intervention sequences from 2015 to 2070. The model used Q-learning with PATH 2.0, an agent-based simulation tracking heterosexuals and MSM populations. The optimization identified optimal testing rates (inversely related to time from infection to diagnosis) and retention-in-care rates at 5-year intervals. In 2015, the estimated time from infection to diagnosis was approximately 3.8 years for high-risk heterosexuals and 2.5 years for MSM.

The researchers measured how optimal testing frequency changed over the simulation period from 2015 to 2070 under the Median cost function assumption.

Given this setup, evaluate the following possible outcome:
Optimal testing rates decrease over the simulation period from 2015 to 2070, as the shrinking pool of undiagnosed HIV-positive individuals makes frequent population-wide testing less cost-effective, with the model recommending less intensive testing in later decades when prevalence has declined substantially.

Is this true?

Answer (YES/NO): YES